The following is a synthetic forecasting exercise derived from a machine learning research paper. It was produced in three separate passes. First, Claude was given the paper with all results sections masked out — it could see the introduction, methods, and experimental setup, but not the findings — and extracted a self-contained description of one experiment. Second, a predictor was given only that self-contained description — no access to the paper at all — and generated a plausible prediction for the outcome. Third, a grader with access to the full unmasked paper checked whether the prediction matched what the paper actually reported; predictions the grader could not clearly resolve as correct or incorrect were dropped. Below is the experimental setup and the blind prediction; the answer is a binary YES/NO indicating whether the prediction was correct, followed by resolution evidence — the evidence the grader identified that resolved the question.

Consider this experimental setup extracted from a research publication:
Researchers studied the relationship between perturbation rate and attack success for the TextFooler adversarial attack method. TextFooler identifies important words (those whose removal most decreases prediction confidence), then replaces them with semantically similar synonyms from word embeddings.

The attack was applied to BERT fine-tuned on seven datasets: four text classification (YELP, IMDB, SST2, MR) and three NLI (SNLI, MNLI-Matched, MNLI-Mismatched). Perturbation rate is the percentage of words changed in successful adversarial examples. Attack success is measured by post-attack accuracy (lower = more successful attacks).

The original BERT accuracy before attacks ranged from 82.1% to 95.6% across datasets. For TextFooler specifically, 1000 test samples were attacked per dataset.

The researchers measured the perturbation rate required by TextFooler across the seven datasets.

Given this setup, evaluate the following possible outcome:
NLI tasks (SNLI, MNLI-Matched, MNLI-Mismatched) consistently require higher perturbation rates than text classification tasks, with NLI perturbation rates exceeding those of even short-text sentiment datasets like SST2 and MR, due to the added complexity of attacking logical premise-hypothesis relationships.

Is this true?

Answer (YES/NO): YES